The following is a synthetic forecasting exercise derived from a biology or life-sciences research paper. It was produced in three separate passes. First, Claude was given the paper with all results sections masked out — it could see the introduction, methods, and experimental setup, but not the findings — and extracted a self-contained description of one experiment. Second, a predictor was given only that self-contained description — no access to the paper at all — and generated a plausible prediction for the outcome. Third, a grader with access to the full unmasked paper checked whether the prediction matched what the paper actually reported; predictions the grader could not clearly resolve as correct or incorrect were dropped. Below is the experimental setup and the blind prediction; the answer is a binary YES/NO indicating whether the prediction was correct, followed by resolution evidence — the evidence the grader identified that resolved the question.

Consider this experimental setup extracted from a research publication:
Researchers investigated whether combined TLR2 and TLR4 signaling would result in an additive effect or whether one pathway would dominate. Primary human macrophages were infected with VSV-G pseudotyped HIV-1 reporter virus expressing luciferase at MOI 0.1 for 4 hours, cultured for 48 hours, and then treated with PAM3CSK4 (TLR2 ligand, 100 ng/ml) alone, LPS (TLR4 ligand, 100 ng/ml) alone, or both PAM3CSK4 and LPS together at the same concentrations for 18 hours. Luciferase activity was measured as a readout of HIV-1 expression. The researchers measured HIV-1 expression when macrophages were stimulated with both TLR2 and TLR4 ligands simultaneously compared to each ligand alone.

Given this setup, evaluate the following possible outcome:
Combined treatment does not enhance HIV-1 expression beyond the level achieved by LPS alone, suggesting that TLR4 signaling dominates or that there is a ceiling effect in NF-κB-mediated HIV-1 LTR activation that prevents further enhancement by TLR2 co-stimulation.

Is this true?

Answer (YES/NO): YES